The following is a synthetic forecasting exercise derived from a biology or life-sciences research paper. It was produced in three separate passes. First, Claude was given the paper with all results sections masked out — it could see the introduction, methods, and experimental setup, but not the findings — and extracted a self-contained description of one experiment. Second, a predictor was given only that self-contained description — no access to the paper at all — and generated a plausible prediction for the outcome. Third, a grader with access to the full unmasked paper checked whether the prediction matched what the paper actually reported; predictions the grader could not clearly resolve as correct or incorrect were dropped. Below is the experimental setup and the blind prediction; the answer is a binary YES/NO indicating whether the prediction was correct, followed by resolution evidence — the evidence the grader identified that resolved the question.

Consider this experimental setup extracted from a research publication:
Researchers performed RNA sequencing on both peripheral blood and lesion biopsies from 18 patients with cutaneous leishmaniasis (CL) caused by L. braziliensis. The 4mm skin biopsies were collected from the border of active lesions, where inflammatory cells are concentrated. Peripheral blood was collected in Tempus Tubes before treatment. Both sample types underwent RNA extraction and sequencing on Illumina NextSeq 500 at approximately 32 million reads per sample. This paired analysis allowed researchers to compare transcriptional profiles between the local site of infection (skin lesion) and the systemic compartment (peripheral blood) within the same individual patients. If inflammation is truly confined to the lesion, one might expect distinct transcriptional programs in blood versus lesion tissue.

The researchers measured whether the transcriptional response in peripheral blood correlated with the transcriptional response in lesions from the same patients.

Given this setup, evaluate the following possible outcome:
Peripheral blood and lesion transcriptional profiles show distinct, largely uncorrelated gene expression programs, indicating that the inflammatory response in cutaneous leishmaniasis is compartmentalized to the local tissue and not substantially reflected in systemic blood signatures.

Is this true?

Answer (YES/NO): NO